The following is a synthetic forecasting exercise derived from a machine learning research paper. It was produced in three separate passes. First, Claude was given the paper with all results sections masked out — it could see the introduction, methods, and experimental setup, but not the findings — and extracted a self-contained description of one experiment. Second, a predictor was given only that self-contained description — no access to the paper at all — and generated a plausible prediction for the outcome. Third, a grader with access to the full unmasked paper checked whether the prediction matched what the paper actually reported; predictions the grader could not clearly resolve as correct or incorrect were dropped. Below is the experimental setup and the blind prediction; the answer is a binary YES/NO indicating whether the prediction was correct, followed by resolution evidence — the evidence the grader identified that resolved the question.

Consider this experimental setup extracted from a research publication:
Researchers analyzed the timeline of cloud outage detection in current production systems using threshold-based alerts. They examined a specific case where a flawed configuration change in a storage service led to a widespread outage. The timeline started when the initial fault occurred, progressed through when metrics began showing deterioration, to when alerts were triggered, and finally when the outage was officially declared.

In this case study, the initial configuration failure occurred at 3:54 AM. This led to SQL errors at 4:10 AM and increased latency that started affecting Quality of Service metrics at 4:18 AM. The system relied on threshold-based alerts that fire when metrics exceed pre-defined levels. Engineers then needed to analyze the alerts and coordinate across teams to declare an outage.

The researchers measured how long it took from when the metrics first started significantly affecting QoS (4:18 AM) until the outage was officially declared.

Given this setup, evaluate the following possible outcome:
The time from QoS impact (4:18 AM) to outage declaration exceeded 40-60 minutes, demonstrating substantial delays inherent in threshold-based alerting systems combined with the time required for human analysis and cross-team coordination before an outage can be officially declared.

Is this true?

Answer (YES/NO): YES